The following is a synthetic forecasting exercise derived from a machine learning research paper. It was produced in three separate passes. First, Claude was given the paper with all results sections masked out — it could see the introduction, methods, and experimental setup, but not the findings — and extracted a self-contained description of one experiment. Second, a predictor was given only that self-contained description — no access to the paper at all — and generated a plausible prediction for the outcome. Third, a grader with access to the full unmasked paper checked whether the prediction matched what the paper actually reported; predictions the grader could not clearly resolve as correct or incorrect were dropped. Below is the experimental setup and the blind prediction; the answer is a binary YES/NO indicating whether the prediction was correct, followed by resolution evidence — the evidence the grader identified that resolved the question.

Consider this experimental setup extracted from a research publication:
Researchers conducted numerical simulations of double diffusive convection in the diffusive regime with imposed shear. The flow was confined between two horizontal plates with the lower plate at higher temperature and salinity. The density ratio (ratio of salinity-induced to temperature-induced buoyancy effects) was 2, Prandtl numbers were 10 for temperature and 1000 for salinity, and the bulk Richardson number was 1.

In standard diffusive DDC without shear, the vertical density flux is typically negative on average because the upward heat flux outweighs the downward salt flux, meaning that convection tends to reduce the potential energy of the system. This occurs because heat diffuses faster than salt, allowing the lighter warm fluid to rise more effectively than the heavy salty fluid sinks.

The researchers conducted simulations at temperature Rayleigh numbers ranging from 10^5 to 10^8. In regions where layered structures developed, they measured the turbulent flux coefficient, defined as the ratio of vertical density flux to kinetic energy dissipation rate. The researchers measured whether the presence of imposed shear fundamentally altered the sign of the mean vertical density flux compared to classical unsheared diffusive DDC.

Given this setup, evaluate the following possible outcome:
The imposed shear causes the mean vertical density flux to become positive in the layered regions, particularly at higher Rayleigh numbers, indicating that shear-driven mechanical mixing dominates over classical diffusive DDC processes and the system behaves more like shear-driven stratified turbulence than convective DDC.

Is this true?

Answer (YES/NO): NO